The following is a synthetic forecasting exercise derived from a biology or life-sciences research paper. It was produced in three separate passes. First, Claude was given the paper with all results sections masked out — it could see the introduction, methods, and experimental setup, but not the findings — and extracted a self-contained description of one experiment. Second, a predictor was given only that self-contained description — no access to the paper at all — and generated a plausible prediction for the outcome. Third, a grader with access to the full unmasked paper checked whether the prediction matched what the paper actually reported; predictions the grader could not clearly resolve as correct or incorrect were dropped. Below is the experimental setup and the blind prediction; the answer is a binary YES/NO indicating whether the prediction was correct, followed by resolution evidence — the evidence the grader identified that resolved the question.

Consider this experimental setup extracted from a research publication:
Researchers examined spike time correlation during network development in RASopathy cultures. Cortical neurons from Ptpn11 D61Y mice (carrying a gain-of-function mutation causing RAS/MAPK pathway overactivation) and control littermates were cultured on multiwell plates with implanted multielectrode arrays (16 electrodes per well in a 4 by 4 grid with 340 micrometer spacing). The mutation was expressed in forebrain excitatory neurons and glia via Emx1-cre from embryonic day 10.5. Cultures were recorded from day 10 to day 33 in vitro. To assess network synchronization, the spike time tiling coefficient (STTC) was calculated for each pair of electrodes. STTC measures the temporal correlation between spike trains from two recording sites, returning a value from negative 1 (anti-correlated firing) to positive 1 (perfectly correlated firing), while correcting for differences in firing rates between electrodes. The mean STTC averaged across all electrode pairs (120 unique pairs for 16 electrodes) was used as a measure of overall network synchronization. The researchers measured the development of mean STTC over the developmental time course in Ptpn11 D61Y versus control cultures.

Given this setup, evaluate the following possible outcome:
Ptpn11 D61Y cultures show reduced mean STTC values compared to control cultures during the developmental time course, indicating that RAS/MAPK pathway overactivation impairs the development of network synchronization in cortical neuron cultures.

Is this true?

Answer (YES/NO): NO